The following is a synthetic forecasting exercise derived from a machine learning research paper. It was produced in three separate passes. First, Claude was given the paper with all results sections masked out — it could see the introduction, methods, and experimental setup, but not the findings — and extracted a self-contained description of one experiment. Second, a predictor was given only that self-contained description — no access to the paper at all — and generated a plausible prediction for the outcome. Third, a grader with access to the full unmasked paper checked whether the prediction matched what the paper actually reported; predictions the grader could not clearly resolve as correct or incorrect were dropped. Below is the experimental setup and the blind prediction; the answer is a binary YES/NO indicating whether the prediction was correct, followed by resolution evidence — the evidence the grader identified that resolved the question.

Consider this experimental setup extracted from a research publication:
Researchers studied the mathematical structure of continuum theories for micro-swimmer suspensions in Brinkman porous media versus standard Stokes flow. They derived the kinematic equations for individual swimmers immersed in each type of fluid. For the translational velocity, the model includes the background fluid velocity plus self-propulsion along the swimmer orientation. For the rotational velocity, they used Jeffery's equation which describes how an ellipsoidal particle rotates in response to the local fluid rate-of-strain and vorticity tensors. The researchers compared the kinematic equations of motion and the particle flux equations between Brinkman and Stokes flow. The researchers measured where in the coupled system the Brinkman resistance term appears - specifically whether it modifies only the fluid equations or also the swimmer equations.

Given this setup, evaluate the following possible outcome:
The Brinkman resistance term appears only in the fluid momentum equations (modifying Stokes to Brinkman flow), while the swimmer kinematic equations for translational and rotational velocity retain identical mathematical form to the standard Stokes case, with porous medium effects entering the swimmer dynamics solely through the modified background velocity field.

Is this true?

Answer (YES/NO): YES